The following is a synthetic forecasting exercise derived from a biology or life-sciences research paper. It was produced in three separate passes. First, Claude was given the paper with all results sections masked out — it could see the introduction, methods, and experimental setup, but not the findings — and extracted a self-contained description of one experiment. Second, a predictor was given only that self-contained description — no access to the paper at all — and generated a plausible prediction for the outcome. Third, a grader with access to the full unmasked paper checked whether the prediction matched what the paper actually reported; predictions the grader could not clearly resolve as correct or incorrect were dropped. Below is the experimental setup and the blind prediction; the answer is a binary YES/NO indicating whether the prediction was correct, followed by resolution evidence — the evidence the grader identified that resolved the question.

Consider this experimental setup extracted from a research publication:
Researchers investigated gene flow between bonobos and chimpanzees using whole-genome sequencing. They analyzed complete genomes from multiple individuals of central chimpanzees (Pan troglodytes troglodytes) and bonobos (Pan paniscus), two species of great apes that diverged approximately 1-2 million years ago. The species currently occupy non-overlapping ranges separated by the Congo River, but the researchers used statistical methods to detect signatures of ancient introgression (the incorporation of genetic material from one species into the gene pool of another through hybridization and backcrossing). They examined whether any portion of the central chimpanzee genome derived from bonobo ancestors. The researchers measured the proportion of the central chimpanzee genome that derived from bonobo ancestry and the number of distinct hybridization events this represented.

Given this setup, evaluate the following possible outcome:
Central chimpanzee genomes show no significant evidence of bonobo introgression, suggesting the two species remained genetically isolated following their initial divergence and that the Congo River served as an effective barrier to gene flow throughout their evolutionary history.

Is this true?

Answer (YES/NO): NO